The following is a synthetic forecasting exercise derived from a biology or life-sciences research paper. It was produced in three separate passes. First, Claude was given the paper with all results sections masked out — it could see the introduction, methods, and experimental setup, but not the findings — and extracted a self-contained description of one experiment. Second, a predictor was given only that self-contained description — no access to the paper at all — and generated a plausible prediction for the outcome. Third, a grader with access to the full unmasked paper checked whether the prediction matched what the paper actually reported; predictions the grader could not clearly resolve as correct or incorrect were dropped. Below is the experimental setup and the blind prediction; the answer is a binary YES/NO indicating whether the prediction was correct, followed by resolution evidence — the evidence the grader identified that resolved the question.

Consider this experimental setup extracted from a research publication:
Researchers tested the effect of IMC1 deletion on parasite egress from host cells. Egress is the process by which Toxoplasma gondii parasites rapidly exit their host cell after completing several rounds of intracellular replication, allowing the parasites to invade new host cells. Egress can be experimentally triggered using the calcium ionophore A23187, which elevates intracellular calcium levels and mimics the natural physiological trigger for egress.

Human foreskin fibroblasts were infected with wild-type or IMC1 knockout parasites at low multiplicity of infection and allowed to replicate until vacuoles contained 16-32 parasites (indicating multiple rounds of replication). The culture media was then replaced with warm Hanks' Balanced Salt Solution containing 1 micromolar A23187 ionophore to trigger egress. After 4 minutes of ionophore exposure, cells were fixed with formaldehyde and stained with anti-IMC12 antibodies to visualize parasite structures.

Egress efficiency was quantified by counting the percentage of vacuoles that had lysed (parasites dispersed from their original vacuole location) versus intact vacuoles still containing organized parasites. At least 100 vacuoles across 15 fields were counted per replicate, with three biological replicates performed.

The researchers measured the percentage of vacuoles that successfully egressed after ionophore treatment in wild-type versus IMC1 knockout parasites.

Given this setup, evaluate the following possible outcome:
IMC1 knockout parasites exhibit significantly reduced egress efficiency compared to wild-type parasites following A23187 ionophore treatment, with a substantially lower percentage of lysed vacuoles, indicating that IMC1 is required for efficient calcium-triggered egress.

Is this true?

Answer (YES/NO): YES